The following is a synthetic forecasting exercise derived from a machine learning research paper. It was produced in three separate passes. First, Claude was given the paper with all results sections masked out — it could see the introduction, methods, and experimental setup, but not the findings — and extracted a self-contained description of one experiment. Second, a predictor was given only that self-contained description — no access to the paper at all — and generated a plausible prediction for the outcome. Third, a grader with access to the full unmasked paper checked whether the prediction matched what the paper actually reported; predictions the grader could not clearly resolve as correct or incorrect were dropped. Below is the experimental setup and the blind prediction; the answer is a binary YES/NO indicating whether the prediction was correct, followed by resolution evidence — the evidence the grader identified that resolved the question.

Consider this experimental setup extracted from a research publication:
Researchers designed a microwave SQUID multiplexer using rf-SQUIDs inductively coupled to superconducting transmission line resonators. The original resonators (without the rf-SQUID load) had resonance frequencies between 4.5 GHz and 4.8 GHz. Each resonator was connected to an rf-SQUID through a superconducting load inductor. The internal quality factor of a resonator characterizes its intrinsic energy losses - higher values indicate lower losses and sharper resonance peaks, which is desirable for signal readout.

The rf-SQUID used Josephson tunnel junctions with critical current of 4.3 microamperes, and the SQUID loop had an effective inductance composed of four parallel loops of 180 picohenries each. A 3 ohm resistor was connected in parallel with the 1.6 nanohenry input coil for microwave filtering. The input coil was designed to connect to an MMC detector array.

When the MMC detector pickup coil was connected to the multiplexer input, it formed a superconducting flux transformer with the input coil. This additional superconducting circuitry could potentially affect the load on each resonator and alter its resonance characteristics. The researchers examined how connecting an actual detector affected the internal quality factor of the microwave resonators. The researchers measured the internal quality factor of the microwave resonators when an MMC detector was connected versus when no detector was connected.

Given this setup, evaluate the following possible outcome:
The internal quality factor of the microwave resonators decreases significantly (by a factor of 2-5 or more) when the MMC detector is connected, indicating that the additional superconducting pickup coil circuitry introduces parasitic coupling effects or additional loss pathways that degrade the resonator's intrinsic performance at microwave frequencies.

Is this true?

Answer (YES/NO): NO